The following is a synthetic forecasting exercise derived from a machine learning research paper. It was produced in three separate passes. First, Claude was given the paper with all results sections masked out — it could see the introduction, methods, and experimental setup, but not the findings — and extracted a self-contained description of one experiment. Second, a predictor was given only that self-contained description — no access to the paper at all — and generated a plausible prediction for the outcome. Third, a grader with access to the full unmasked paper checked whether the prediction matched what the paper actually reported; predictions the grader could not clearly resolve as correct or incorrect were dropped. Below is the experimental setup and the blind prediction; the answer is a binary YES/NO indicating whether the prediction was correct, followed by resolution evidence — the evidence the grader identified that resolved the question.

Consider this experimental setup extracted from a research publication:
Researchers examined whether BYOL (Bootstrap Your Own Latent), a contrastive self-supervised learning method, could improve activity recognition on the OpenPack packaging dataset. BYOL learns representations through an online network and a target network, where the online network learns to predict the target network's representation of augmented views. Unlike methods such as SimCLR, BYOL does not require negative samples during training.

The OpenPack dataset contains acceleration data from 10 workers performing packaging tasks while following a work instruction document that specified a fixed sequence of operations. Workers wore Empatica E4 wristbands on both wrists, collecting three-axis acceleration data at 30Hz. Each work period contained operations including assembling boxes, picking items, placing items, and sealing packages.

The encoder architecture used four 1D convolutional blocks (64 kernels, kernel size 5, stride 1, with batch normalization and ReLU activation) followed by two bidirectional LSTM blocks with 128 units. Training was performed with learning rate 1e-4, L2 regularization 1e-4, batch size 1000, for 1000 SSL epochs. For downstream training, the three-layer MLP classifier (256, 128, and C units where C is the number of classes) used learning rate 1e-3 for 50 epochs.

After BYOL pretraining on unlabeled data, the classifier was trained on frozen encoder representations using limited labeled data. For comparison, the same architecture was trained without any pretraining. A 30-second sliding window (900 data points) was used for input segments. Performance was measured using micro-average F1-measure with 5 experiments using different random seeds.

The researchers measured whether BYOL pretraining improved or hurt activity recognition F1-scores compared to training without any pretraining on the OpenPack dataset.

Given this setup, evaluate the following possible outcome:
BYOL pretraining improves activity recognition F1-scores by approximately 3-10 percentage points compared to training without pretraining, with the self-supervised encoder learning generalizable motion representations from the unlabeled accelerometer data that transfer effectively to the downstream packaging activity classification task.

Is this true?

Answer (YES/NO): NO